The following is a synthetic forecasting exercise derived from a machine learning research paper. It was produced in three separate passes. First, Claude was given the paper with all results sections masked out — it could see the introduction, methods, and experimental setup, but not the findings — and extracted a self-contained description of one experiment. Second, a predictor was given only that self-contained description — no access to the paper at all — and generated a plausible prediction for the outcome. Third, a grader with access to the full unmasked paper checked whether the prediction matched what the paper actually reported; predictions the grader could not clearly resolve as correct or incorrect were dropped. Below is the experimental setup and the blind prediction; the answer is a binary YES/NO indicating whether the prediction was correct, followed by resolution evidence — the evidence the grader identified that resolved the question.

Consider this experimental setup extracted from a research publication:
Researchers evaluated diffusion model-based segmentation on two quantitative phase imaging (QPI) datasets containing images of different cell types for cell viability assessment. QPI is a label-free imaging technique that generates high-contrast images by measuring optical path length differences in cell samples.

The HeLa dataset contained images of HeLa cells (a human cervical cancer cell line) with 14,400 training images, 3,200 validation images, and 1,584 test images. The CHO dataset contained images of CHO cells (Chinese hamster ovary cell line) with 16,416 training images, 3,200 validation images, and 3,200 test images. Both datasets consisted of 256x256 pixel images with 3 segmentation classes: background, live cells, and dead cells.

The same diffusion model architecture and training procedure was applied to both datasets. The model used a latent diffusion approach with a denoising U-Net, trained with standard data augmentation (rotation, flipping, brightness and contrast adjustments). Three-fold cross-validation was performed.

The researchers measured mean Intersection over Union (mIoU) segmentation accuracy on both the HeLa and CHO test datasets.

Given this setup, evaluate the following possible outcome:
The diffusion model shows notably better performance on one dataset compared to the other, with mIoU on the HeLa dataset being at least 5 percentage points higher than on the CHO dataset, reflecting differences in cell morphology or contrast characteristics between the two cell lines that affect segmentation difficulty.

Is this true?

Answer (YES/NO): NO